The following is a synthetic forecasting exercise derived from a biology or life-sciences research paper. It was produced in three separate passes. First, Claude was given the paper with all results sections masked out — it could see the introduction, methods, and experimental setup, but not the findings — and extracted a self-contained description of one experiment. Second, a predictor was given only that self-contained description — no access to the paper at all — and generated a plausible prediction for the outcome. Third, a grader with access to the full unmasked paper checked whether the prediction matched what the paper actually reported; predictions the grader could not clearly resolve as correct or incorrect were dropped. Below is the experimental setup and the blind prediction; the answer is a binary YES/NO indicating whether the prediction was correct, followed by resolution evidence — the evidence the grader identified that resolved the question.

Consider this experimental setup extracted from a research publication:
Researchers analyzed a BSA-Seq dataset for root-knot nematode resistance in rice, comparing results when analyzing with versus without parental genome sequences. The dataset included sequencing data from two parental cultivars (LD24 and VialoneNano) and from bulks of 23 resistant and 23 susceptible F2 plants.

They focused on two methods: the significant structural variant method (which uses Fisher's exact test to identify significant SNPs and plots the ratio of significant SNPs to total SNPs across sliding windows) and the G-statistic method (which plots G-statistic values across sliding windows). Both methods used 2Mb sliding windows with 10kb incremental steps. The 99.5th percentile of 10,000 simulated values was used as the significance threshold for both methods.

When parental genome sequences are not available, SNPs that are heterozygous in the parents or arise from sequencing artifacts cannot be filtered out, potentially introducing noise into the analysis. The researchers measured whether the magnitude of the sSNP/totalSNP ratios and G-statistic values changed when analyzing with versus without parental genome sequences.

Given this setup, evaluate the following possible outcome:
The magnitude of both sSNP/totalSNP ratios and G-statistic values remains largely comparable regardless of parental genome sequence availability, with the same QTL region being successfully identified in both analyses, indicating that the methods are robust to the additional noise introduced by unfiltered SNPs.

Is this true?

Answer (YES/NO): NO